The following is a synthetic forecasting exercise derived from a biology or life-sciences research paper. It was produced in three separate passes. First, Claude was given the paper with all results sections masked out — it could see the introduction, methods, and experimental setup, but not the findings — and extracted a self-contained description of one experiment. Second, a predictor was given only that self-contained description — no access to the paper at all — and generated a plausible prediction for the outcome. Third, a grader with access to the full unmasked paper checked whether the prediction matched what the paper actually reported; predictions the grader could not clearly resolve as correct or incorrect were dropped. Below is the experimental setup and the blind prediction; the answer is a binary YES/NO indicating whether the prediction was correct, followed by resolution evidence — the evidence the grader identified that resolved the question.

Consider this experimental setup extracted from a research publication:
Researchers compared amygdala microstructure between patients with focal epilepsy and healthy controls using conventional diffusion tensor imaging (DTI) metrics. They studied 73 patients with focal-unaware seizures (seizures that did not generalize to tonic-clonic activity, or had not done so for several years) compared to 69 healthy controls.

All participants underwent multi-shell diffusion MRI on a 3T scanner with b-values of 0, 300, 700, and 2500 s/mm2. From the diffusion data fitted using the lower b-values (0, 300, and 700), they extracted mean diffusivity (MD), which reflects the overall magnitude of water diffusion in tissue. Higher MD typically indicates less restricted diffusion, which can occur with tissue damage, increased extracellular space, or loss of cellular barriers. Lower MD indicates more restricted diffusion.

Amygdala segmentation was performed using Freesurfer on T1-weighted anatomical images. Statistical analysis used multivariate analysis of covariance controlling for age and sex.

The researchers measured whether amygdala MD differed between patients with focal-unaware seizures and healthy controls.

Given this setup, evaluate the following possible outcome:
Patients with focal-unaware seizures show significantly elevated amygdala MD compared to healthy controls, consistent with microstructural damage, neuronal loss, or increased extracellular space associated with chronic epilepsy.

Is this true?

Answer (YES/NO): NO